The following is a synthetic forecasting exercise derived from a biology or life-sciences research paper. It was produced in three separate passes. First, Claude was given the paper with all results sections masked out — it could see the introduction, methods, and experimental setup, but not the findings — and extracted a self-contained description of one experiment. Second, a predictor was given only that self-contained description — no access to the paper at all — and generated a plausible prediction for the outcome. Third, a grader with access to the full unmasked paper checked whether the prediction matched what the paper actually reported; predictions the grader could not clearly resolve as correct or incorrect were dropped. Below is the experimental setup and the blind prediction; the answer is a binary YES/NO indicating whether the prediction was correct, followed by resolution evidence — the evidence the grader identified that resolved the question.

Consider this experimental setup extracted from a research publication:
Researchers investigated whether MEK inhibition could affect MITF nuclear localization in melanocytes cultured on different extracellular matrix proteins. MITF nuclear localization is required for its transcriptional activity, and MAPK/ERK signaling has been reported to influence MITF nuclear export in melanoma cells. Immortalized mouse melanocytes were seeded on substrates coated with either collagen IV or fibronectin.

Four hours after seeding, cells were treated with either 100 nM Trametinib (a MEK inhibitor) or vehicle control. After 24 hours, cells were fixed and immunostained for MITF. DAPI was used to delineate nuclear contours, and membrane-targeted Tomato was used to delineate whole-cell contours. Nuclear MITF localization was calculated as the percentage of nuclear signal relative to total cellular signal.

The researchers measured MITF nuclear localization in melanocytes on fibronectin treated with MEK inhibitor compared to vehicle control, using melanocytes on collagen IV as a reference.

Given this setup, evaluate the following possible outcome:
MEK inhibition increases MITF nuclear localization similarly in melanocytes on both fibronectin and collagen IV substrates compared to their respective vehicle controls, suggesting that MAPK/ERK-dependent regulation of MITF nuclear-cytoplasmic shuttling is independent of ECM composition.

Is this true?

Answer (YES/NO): NO